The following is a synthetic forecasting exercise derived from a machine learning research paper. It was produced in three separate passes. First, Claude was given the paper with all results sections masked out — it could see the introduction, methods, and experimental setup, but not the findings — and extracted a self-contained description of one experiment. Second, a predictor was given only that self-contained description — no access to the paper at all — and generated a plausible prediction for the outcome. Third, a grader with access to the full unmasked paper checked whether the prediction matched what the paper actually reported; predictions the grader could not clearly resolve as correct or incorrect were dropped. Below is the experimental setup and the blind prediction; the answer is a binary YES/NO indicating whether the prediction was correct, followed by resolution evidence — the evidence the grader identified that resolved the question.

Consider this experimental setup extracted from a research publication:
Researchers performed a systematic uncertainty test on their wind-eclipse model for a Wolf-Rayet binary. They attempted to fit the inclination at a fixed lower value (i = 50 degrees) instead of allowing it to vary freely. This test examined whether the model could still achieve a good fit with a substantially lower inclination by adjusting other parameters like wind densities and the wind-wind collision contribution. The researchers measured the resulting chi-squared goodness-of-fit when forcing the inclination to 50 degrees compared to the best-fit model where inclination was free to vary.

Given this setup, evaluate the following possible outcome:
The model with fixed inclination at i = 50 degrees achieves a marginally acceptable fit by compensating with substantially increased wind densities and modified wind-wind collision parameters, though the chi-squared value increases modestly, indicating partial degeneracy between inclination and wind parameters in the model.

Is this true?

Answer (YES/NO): YES